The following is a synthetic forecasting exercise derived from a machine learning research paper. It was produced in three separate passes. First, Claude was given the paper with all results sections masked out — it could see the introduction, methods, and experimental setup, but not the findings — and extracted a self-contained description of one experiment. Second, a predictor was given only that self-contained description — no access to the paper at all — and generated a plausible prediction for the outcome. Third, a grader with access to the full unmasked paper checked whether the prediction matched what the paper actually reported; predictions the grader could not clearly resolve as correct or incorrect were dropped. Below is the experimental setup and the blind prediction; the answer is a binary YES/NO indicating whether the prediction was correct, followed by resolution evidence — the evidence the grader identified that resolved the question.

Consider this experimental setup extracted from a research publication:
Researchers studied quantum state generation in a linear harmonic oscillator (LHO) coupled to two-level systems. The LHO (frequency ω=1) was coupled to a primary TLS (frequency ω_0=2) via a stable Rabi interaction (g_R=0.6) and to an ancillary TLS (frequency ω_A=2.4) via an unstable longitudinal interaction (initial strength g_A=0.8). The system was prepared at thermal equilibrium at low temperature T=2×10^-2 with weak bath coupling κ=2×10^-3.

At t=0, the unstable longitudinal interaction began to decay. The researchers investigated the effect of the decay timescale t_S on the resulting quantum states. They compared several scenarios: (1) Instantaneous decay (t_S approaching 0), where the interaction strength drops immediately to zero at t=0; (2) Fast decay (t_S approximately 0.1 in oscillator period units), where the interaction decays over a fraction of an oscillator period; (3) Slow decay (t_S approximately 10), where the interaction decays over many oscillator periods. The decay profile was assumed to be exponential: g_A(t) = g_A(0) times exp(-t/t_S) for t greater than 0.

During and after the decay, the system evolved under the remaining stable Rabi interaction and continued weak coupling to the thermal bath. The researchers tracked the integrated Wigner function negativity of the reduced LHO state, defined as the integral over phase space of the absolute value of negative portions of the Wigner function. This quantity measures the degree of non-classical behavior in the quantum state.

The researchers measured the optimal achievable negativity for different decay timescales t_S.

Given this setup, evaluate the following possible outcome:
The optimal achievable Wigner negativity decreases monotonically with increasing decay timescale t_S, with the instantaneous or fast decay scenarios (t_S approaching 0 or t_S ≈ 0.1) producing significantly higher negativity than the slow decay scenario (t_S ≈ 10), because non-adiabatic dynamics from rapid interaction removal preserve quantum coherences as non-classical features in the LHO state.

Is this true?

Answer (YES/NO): YES